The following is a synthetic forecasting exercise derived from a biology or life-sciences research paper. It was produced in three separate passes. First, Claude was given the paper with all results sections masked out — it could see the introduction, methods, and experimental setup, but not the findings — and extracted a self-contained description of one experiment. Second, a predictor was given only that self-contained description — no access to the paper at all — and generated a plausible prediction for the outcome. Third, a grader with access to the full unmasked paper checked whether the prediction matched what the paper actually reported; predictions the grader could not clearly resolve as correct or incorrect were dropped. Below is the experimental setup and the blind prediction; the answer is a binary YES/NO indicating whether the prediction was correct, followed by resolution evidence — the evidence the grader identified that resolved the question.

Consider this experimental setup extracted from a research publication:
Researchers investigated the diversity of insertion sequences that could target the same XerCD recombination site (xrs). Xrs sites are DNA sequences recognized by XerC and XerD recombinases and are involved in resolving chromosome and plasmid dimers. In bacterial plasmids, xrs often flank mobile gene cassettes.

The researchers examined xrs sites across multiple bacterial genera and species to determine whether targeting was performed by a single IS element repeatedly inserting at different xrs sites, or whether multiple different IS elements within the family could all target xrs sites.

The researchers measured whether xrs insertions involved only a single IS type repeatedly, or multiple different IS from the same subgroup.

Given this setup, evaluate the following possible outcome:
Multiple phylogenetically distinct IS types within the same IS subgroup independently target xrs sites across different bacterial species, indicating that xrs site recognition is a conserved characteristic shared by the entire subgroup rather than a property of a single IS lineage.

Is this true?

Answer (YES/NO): YES